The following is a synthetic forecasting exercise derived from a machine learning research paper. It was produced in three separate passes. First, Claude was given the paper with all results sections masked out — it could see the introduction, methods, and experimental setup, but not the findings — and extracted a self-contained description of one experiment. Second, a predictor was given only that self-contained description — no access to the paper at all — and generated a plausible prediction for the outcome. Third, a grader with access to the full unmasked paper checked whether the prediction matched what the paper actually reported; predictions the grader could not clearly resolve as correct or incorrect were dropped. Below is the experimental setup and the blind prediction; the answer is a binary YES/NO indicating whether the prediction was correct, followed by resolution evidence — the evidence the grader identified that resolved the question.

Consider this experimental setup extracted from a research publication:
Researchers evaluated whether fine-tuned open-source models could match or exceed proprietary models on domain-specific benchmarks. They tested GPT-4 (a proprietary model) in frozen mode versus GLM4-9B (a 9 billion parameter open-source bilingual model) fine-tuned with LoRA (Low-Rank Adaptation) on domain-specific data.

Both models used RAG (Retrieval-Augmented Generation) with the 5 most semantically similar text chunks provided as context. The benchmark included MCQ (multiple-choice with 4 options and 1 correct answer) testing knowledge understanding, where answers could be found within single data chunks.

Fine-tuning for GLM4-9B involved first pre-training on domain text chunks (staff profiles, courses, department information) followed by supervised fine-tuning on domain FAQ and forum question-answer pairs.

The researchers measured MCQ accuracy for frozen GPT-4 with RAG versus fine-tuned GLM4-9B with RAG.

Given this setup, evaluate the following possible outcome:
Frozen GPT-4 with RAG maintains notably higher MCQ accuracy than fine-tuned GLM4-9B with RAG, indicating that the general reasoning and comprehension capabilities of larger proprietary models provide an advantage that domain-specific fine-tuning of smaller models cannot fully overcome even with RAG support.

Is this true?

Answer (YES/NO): NO